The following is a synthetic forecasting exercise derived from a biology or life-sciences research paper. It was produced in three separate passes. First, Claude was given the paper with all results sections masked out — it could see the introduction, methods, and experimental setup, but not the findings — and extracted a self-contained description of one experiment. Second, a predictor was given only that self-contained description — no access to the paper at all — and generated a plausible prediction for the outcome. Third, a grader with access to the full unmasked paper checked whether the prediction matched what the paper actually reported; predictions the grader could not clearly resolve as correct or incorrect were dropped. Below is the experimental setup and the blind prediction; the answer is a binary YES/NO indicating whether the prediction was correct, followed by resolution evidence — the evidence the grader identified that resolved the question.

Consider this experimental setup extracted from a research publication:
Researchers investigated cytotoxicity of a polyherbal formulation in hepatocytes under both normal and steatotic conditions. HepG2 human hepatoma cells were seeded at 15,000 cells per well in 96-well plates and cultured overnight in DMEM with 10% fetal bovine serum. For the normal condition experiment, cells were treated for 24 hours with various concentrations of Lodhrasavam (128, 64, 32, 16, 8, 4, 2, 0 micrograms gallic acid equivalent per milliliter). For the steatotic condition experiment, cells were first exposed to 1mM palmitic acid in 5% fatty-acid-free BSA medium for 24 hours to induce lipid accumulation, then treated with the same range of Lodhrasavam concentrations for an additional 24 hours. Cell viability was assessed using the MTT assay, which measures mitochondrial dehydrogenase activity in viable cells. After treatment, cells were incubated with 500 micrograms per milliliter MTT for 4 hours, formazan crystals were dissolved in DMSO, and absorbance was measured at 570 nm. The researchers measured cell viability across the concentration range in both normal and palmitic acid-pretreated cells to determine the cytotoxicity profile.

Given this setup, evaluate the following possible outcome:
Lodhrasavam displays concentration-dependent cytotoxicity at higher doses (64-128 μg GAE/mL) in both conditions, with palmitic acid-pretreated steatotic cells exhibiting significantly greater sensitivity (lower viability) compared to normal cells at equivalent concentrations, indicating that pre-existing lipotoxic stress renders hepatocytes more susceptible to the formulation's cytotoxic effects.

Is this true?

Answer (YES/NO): NO